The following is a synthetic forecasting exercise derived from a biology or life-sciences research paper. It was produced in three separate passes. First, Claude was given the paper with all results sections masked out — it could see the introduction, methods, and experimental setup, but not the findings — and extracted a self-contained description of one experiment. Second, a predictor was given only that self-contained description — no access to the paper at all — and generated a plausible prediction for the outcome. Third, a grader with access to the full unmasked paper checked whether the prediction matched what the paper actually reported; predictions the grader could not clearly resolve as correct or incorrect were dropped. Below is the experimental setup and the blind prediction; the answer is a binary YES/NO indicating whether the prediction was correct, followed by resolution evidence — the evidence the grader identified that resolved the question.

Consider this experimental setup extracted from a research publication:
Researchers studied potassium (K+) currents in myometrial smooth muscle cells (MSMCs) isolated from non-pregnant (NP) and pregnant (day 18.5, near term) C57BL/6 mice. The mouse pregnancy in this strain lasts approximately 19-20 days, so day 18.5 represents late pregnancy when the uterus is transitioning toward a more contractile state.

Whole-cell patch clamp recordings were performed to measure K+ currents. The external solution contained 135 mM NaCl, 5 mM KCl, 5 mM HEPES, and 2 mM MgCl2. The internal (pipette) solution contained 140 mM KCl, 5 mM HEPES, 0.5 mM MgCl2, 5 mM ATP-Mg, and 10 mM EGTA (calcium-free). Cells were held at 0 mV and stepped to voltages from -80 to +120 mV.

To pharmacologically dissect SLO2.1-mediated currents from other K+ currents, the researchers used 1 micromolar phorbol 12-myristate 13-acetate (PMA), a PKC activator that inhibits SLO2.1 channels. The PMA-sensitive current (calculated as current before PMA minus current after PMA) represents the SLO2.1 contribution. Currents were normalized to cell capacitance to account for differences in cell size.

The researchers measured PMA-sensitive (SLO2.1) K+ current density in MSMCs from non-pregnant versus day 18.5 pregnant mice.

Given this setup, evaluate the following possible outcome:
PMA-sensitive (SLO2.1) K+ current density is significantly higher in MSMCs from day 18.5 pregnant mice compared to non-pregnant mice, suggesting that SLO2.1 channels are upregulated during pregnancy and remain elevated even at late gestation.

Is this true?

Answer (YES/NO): NO